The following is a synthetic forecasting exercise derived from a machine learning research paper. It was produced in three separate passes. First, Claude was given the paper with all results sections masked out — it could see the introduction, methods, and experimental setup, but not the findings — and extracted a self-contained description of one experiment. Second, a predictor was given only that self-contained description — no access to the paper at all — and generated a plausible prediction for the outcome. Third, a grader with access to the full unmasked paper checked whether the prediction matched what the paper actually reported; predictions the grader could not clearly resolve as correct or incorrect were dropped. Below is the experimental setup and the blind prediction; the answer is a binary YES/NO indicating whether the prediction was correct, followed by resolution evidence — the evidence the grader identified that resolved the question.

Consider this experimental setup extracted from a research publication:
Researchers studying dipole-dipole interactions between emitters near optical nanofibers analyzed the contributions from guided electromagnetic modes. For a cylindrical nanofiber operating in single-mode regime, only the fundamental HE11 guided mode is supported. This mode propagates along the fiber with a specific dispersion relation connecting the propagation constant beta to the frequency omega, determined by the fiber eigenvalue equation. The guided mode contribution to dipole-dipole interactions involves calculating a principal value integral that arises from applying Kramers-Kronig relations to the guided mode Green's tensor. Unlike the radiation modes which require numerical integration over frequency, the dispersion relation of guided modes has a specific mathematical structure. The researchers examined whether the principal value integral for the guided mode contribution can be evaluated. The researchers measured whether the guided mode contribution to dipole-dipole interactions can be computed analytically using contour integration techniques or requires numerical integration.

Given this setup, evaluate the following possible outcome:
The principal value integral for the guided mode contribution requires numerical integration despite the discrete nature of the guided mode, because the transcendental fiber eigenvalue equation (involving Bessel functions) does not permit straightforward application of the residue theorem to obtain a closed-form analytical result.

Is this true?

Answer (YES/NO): NO